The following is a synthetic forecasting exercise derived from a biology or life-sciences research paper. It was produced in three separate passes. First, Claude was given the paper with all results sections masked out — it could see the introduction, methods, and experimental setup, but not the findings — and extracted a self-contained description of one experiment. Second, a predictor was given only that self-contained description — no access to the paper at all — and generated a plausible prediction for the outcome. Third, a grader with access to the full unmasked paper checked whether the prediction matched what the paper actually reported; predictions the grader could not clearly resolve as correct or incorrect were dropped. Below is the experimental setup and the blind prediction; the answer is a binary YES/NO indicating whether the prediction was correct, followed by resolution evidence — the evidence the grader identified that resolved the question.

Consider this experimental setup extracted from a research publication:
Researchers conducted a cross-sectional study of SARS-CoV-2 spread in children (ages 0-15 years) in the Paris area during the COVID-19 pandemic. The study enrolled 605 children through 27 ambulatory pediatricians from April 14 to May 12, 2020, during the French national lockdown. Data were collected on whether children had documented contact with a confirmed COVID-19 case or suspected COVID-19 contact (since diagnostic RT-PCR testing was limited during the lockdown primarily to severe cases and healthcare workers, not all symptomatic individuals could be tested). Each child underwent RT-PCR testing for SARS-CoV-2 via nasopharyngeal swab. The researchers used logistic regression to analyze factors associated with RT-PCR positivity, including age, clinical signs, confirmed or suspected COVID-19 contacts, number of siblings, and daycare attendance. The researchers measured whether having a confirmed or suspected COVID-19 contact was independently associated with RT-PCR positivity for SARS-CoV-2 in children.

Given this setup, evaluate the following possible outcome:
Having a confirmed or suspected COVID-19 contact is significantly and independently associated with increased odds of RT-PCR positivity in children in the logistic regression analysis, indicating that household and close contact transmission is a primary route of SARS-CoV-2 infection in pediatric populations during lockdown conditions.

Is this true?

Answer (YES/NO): YES